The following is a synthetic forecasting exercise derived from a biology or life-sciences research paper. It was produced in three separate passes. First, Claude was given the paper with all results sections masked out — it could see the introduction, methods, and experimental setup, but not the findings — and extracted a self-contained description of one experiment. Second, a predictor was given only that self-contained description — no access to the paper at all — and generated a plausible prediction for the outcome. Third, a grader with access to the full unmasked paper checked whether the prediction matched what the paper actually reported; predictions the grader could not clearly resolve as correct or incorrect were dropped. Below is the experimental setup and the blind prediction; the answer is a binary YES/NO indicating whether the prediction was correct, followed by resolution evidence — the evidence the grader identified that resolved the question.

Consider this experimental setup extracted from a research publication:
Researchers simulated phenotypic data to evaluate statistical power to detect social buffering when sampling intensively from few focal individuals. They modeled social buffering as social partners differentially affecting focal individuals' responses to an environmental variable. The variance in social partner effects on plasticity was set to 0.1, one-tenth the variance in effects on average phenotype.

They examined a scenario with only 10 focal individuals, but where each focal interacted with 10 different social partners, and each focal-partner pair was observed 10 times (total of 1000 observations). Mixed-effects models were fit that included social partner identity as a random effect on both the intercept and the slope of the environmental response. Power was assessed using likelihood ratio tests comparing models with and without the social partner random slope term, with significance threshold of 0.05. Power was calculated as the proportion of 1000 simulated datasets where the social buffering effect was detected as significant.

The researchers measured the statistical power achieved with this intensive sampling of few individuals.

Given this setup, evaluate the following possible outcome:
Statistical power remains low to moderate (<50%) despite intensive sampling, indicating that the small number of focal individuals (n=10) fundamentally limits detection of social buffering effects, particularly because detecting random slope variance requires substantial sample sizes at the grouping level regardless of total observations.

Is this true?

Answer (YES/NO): NO